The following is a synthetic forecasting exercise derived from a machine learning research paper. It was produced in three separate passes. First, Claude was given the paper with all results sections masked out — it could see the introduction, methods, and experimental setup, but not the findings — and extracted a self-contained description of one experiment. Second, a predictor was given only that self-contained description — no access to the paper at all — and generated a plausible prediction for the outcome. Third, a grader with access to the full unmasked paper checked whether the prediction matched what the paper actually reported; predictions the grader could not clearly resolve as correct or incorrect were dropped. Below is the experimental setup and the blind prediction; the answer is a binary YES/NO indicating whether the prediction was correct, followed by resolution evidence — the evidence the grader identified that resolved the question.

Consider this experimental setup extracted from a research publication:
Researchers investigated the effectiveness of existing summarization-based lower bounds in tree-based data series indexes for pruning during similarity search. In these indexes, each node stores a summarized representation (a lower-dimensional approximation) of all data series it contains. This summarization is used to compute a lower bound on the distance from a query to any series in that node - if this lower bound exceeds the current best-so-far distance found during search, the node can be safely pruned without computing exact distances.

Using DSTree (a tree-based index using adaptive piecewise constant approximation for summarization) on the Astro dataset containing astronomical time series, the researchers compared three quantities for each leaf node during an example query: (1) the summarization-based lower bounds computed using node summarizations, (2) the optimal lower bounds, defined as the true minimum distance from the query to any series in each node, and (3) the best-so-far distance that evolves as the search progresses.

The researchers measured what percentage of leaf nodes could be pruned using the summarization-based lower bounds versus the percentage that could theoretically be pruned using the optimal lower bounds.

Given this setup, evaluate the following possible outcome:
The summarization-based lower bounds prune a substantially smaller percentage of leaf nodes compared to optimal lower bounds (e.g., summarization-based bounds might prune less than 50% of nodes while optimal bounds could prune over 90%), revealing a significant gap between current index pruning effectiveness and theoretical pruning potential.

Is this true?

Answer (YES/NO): YES